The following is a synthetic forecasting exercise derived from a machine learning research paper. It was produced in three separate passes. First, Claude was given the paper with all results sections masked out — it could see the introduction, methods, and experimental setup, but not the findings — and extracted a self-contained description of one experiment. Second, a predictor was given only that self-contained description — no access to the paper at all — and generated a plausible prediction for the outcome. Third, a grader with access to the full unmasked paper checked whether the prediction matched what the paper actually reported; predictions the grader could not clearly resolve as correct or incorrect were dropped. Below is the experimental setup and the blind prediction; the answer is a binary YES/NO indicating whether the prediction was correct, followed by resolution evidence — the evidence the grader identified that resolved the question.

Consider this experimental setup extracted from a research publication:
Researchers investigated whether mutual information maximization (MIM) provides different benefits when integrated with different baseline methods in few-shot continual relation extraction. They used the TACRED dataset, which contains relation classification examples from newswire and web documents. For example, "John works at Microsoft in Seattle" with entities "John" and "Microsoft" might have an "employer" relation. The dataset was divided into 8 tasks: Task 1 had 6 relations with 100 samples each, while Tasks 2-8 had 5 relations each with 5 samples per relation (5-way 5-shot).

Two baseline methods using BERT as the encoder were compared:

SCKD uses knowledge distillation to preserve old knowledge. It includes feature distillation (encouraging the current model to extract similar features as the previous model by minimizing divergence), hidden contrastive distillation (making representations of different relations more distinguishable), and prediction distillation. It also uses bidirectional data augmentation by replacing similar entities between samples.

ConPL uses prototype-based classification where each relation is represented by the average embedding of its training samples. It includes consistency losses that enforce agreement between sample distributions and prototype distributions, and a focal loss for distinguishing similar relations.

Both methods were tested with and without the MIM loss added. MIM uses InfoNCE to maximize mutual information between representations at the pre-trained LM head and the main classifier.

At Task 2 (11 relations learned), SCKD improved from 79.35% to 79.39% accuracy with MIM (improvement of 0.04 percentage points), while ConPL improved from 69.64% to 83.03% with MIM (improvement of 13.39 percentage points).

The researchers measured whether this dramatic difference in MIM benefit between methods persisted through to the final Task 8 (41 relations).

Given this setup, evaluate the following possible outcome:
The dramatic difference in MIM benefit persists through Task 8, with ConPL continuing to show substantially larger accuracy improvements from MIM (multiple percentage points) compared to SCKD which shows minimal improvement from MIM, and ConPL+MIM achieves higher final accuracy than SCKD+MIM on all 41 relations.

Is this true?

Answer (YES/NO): NO